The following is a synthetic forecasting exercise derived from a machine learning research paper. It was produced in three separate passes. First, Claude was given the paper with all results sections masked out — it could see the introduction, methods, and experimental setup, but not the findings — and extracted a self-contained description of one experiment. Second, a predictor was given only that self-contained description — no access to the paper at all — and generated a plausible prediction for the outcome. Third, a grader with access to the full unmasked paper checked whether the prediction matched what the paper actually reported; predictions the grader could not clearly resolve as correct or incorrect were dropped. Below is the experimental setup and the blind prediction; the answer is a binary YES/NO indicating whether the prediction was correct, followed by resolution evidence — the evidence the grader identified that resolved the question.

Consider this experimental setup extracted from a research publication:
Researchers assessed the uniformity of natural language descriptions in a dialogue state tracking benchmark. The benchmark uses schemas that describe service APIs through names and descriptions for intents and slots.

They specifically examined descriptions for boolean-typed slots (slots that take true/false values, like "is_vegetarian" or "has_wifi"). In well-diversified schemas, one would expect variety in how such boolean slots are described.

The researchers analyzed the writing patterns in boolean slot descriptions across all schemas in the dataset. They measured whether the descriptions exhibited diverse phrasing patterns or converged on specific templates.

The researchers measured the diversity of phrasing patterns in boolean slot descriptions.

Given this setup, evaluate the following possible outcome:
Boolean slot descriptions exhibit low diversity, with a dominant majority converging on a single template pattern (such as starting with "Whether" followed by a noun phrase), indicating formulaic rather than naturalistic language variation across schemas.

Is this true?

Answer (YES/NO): NO